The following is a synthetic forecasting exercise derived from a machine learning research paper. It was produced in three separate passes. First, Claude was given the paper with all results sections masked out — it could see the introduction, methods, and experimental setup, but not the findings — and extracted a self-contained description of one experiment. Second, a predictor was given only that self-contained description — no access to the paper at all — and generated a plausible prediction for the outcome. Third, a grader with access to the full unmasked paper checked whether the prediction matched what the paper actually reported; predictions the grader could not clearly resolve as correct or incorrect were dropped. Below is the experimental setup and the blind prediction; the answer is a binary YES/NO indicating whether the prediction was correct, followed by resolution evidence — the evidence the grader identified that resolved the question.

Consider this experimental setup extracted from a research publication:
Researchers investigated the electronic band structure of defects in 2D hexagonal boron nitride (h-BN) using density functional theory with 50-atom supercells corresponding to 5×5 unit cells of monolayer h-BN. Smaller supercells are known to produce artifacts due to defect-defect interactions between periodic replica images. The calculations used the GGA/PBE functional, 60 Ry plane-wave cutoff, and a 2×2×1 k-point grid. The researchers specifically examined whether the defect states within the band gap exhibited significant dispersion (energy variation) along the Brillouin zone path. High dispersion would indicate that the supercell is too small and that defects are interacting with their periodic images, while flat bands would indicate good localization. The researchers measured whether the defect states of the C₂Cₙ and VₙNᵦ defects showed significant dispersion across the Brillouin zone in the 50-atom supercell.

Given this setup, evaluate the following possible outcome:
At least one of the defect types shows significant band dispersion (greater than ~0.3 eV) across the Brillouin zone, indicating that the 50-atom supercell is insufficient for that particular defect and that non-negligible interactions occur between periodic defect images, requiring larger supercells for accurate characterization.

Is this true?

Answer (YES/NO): NO